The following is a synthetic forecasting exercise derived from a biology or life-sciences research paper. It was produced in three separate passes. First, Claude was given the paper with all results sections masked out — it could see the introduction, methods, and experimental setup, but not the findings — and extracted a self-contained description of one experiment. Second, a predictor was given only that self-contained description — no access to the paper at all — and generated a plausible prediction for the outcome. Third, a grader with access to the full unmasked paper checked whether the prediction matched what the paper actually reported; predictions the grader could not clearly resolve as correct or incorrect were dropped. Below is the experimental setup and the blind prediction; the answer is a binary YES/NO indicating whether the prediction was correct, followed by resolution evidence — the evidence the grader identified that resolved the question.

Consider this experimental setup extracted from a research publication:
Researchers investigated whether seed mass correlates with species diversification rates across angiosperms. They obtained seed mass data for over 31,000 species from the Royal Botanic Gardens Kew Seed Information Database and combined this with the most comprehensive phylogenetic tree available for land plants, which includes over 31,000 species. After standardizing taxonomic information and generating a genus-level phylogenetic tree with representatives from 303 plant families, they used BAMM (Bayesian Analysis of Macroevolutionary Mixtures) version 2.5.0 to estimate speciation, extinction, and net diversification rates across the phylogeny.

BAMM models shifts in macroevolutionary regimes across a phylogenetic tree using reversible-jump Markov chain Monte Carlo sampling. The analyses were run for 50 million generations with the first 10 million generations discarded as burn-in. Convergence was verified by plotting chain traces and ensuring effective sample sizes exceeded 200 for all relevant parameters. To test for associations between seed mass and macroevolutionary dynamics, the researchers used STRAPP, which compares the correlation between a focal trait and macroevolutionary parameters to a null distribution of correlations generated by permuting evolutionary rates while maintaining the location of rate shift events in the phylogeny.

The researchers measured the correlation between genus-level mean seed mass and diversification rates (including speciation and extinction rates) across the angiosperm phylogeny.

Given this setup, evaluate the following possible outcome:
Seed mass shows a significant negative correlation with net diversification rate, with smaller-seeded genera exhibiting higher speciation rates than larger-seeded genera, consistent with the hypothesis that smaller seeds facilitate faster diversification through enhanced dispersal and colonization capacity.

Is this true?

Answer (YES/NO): YES